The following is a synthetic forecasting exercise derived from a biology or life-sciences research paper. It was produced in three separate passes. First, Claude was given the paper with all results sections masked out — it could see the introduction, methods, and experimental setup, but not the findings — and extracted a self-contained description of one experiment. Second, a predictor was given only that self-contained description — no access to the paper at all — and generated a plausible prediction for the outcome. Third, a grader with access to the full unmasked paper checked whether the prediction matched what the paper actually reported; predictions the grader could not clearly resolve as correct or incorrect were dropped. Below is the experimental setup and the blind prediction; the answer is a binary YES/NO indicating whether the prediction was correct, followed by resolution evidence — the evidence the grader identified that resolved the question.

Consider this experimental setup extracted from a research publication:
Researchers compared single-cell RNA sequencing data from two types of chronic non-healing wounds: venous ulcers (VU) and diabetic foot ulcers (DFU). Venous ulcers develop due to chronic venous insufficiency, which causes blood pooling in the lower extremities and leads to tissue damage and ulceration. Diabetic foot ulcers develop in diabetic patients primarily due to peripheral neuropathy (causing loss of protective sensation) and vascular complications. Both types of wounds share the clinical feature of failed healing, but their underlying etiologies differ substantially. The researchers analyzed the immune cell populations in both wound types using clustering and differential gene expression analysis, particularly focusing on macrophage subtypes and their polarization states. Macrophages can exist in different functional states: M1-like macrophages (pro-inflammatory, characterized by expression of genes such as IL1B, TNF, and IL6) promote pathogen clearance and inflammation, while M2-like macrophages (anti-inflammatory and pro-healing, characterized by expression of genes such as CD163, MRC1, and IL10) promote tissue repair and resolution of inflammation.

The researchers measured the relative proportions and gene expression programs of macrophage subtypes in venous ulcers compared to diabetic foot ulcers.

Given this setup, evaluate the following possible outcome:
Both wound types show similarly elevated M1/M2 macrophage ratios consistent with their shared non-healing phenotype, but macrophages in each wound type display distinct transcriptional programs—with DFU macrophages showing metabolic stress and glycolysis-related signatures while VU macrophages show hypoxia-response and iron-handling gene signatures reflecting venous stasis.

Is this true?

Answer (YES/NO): NO